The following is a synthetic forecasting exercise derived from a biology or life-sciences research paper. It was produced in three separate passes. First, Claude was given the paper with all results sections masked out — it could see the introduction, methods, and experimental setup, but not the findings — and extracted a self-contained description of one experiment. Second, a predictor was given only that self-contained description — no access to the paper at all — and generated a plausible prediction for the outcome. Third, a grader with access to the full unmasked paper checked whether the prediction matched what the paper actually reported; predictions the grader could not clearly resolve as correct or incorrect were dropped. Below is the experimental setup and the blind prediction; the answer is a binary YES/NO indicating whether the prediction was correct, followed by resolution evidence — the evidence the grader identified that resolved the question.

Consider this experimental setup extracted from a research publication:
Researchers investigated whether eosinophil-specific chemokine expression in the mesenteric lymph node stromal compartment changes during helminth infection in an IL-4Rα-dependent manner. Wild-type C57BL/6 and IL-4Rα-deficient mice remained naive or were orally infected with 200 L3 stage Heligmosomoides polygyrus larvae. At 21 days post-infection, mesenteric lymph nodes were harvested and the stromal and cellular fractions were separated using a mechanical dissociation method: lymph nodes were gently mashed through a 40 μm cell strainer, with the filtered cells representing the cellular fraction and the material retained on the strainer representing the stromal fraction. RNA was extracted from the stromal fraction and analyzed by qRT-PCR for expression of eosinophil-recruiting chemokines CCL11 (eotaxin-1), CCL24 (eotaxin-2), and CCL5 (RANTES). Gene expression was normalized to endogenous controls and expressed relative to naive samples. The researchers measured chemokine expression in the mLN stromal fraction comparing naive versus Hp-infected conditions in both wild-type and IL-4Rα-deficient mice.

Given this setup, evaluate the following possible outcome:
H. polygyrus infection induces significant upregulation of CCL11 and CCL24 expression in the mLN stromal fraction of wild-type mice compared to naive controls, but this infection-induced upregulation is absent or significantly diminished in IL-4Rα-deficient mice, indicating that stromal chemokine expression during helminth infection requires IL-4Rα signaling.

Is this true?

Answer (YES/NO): YES